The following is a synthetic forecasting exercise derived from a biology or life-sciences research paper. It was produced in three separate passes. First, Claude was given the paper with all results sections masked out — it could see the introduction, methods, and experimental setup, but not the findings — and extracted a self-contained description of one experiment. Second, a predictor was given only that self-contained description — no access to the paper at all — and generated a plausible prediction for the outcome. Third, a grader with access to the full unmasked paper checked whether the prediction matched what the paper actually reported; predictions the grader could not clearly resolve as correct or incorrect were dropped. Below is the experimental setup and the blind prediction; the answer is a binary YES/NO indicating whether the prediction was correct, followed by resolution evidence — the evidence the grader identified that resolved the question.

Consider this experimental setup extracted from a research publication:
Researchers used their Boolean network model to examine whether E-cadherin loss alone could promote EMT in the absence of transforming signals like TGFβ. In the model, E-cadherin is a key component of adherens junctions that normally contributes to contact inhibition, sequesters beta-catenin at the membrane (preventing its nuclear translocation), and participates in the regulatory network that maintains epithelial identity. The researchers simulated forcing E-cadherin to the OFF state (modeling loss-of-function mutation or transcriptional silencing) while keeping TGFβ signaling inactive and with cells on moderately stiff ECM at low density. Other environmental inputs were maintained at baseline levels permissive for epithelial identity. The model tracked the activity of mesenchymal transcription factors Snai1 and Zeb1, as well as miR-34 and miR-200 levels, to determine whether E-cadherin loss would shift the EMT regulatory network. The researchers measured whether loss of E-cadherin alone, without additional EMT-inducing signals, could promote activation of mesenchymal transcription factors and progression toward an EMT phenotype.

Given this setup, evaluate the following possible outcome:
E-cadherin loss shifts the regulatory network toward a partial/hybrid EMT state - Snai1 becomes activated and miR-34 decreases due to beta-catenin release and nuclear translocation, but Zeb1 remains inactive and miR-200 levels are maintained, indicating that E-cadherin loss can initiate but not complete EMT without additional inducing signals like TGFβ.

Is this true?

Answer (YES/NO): NO